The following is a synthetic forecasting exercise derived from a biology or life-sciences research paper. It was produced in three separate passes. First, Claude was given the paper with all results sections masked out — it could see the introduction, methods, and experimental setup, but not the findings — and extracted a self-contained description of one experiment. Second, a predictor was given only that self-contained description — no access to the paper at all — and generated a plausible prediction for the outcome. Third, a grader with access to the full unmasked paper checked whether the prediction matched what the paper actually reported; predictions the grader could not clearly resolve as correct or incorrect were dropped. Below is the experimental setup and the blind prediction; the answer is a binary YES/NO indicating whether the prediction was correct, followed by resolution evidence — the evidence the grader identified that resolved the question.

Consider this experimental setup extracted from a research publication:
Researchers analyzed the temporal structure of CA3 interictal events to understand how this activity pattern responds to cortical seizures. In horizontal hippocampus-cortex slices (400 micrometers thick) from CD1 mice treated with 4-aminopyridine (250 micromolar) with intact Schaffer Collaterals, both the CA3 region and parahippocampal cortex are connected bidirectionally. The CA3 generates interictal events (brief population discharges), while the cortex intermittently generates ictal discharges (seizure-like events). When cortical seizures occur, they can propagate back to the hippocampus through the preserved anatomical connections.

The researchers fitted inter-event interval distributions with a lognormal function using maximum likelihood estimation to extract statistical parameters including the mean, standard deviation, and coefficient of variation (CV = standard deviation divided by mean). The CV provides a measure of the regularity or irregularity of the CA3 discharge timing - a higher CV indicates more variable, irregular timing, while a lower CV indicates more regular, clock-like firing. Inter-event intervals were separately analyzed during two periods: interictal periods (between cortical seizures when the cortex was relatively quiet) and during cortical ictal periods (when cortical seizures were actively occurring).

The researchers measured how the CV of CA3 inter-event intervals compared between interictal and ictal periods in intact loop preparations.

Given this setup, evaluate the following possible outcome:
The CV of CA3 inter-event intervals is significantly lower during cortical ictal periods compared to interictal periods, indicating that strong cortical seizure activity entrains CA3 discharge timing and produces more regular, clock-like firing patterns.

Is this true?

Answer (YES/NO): NO